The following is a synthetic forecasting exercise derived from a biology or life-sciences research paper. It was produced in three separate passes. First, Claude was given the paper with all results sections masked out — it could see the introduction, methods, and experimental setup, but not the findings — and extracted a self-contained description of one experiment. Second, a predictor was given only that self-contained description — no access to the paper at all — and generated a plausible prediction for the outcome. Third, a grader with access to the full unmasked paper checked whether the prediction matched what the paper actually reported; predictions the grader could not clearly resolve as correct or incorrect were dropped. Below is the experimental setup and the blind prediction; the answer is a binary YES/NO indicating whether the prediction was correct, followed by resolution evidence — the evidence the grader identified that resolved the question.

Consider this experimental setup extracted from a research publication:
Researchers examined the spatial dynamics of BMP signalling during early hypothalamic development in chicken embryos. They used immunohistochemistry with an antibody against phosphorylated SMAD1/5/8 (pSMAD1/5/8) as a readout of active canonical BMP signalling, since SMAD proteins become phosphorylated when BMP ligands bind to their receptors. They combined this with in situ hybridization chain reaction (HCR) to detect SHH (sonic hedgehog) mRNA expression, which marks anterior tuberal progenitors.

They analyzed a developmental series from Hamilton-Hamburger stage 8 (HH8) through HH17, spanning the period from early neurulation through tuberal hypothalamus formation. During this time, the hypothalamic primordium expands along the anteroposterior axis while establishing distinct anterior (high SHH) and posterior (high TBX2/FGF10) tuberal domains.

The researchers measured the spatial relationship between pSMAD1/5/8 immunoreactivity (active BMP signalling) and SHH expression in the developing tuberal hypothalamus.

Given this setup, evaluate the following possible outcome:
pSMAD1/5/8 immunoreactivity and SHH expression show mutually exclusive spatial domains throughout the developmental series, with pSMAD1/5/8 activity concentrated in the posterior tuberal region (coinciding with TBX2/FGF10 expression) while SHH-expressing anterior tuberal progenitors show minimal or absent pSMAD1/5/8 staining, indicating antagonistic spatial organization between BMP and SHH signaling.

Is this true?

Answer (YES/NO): NO